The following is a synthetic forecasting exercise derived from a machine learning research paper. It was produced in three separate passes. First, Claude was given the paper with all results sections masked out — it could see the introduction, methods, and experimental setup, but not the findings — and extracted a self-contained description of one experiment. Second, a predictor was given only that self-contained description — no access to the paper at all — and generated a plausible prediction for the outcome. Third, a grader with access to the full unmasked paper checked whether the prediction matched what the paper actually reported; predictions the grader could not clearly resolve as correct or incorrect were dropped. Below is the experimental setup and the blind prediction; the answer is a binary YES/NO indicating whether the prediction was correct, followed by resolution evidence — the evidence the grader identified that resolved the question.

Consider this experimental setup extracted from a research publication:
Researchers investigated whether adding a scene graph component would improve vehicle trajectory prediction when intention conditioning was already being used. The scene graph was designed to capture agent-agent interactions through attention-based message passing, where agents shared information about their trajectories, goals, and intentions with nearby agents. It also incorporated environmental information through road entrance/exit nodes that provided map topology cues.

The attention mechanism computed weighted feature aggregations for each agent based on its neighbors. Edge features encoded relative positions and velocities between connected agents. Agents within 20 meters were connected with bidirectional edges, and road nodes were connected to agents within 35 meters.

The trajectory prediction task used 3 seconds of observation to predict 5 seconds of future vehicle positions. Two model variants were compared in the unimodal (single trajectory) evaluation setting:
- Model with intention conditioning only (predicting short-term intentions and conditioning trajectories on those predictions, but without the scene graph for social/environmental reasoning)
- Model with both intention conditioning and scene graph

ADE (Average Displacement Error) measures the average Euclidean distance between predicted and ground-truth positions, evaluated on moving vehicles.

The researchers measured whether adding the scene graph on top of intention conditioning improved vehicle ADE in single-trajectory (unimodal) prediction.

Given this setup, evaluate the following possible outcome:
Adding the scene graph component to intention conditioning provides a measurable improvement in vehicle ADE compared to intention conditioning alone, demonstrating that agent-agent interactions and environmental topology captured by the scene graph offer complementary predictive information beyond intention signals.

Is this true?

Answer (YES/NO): NO